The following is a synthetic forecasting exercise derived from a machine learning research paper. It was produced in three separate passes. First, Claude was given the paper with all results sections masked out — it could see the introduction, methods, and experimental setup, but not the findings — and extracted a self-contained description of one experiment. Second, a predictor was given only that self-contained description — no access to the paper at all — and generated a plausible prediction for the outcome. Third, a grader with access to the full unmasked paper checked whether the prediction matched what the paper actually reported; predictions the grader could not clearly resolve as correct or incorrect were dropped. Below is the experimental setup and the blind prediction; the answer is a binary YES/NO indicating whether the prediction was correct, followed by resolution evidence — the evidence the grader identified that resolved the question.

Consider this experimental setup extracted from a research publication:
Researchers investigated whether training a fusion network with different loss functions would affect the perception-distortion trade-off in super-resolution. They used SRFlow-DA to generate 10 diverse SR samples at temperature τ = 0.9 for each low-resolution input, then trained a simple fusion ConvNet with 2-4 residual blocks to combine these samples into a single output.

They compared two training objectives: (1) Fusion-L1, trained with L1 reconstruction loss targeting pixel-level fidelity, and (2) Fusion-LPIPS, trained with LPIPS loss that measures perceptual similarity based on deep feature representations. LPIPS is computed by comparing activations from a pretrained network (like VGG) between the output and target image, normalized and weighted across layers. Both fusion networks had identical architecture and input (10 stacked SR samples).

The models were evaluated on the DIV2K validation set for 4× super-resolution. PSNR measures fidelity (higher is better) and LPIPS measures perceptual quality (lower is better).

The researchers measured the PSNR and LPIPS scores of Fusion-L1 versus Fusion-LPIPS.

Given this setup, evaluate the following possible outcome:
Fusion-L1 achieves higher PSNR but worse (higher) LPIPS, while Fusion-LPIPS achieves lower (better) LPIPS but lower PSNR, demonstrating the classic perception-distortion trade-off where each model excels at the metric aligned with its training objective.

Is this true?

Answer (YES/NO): YES